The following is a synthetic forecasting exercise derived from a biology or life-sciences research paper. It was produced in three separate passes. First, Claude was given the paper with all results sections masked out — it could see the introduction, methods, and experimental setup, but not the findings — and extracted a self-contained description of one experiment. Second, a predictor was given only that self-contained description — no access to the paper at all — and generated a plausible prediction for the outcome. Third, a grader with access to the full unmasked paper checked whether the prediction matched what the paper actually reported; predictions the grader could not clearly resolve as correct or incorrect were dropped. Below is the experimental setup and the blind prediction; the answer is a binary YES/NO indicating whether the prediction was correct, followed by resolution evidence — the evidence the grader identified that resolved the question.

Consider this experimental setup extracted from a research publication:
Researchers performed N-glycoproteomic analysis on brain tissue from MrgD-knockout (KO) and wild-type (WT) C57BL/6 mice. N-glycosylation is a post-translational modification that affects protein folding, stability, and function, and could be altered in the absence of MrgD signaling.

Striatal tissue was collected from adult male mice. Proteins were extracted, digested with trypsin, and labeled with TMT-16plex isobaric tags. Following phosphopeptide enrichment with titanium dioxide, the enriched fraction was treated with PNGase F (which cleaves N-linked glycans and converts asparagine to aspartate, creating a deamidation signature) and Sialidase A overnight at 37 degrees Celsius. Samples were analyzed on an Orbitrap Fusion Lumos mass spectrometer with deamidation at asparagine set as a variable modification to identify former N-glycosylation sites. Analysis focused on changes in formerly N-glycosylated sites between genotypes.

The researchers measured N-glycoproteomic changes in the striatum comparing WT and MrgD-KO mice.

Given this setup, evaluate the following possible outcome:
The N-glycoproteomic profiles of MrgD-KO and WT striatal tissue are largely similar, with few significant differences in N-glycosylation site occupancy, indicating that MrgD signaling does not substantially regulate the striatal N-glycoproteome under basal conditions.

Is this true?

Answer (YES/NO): YES